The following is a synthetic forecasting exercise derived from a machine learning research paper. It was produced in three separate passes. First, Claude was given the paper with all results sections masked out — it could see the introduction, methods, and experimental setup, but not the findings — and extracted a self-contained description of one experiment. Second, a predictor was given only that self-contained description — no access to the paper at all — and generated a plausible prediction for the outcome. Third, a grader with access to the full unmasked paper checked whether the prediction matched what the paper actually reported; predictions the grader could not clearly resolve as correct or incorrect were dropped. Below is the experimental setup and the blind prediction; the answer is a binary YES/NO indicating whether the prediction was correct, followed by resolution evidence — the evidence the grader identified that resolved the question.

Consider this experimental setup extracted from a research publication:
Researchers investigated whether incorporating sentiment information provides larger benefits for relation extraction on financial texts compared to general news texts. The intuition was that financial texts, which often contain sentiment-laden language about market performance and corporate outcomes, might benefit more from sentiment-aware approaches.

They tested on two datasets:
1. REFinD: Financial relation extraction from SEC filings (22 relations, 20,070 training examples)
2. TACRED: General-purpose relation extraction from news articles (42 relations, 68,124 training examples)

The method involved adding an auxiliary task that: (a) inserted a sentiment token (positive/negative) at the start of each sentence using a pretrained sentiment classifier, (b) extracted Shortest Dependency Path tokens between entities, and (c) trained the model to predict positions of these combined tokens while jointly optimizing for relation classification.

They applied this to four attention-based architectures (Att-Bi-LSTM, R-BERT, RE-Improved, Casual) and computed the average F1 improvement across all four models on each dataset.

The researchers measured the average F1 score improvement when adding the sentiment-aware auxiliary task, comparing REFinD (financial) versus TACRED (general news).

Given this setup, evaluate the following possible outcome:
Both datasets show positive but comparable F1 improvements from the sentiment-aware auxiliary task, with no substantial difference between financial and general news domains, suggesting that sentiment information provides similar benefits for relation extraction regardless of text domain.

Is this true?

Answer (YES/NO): YES